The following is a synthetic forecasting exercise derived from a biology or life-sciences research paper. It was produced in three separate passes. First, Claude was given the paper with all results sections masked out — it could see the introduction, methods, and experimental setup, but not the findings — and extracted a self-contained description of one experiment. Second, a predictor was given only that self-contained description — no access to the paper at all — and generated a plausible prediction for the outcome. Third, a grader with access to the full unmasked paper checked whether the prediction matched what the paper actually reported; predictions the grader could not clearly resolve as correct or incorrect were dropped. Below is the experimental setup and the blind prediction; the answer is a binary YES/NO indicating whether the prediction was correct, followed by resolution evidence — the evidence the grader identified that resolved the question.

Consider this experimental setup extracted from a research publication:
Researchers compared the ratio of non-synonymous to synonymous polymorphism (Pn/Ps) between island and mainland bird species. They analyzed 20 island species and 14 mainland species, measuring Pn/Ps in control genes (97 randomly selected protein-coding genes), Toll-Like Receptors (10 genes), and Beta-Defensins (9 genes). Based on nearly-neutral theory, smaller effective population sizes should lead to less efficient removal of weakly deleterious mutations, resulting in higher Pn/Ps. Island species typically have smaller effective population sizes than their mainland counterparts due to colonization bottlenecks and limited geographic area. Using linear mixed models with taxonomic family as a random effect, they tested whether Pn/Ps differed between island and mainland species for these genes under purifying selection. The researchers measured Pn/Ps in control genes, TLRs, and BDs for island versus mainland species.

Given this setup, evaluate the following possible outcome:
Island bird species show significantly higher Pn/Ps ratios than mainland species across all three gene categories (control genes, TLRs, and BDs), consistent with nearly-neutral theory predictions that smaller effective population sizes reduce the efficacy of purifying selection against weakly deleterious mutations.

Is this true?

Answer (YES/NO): YES